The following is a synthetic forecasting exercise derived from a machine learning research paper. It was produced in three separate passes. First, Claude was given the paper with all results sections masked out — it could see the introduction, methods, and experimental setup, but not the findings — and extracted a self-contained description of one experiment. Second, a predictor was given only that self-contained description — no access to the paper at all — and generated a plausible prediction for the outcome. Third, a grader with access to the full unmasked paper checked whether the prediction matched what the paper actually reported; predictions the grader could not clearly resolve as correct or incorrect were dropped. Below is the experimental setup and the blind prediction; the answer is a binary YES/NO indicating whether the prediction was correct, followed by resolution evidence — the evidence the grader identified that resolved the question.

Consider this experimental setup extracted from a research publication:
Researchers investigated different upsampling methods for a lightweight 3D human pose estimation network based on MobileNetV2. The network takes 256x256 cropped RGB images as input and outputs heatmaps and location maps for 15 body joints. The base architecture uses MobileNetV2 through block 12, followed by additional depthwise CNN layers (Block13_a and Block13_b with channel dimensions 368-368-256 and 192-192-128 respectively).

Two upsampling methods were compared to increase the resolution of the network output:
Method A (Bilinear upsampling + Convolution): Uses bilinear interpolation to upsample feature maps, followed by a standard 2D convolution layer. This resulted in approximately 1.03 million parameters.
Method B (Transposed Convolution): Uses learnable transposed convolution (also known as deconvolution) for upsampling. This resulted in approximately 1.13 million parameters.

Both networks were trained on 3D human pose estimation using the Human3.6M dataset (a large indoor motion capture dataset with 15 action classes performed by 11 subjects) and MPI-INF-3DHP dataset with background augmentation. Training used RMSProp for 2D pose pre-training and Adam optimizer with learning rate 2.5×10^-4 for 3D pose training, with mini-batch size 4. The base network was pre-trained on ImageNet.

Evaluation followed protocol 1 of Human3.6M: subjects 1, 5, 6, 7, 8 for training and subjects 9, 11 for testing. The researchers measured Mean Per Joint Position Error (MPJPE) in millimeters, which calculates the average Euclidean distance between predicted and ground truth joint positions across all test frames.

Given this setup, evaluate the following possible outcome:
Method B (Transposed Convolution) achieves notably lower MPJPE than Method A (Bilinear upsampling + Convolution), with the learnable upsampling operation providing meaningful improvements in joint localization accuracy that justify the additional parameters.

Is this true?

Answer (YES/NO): NO